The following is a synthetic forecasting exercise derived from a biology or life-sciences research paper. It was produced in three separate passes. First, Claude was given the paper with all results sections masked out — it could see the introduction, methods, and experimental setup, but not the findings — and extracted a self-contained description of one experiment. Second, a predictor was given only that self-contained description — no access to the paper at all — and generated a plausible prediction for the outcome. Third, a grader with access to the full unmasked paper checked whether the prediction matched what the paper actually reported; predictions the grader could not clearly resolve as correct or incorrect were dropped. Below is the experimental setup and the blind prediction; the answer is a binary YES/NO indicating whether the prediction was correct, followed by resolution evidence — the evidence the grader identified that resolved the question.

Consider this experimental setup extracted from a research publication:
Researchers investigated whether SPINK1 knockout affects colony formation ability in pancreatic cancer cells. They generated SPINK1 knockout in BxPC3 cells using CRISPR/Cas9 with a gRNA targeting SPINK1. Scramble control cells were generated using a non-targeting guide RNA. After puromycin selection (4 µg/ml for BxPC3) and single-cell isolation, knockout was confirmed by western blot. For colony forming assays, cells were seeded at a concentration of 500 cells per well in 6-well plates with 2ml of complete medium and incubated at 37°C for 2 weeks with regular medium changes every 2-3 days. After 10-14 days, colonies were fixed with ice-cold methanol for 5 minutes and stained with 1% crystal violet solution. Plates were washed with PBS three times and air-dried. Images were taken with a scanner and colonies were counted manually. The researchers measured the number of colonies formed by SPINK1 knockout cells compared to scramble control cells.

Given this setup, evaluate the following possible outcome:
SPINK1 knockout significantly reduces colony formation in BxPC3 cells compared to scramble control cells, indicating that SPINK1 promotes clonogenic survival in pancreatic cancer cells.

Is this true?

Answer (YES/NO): YES